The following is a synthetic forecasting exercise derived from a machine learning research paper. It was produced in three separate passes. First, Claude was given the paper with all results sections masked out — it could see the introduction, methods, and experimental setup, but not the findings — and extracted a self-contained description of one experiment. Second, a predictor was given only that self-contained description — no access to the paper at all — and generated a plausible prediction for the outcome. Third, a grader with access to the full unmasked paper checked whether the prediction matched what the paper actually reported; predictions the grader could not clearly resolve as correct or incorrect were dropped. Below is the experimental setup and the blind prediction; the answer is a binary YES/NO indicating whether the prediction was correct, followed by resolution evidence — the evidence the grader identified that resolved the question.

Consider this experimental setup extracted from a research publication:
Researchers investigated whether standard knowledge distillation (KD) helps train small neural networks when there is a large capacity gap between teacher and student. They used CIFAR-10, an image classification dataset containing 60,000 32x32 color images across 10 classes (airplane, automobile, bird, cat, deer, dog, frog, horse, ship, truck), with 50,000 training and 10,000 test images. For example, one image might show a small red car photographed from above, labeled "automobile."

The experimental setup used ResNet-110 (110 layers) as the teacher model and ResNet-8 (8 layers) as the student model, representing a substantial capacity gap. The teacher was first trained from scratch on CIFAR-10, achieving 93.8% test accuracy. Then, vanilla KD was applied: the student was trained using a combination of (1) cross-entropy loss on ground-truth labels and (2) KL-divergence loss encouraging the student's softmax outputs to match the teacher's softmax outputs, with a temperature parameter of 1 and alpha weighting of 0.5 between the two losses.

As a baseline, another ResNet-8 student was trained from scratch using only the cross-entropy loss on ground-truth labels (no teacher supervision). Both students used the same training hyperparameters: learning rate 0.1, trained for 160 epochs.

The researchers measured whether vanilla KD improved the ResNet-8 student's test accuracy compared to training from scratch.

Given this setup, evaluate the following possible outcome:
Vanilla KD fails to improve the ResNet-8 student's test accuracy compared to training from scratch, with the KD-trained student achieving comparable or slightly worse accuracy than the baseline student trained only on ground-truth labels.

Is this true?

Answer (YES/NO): YES